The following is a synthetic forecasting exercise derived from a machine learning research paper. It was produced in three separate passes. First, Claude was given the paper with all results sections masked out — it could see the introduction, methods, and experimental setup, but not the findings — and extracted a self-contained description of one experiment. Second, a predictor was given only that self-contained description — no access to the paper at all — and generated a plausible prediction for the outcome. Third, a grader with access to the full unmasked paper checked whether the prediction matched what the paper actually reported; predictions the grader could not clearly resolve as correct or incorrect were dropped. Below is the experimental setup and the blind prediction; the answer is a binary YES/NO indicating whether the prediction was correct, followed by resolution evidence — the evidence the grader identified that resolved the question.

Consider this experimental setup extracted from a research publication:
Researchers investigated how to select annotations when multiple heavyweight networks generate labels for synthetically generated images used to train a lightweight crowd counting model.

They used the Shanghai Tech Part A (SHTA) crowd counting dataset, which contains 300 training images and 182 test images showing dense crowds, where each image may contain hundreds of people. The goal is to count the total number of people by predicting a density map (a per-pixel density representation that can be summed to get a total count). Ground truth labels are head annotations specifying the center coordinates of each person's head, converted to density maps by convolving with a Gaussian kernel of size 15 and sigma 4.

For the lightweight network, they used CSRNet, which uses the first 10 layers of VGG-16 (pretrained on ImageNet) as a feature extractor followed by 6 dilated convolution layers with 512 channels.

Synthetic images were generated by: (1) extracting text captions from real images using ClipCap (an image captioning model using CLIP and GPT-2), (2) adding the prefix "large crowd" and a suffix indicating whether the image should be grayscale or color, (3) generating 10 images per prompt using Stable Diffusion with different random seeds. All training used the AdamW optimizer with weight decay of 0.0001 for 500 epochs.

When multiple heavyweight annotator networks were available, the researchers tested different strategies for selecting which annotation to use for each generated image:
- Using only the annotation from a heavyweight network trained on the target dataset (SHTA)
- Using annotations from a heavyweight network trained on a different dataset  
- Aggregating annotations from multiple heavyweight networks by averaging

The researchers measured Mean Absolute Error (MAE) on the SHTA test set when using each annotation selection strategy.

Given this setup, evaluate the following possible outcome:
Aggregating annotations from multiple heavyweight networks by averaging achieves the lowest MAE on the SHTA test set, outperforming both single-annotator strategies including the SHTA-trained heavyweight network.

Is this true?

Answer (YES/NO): NO